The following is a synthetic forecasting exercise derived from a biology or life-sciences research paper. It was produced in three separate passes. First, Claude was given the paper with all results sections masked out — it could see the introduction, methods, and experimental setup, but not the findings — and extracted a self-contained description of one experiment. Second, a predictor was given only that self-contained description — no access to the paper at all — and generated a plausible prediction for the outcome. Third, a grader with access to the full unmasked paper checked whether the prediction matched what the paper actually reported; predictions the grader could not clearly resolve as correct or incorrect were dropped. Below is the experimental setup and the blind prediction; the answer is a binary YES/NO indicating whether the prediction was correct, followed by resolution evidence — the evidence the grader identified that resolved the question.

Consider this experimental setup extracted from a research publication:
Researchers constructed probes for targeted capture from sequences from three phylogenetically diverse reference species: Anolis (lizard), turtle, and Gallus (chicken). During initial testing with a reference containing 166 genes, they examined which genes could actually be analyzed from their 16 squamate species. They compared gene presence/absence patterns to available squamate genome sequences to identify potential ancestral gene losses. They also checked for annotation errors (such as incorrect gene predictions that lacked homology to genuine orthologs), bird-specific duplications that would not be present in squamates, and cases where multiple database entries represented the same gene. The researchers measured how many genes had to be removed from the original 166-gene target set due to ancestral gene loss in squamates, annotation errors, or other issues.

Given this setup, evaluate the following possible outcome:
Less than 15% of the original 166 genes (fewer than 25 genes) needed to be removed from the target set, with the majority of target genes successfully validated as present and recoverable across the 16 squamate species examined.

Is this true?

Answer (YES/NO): YES